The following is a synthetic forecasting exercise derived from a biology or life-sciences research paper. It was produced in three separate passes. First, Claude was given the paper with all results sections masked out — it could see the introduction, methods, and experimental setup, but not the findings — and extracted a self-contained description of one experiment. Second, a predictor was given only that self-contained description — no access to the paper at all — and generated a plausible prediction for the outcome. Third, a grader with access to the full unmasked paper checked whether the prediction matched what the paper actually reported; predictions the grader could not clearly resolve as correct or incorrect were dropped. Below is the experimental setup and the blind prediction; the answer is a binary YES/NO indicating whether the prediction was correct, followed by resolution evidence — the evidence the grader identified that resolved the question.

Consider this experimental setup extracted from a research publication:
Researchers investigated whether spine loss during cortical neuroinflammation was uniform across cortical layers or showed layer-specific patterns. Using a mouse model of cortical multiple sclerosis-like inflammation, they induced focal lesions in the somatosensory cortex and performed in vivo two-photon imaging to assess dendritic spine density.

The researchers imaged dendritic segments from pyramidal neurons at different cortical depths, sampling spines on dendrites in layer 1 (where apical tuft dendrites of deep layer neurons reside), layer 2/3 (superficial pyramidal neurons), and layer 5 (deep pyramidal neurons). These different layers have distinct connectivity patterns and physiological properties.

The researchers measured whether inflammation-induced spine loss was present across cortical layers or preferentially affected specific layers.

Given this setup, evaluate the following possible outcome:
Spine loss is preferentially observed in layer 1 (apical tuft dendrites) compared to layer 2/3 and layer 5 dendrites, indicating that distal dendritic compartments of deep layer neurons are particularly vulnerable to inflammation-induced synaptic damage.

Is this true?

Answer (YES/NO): NO